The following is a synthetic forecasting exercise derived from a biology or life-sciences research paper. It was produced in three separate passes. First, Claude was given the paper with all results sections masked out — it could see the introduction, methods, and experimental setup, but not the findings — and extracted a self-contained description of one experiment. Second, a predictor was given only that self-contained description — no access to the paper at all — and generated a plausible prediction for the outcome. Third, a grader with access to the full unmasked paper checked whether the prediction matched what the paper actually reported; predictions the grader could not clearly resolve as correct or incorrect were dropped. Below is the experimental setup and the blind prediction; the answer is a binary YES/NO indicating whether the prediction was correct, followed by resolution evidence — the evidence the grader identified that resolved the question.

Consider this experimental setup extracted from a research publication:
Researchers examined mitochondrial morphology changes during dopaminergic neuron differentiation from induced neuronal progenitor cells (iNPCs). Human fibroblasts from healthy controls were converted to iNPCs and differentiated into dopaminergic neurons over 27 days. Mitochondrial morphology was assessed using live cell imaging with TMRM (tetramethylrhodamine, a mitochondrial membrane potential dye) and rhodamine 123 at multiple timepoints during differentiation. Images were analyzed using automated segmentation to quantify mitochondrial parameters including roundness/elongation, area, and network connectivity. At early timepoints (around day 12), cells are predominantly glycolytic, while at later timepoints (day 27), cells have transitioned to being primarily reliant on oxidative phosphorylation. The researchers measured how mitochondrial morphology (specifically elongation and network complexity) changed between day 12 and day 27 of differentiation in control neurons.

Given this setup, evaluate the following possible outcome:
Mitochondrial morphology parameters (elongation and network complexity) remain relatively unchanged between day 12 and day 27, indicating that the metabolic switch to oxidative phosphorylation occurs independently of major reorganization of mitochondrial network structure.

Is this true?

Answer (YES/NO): NO